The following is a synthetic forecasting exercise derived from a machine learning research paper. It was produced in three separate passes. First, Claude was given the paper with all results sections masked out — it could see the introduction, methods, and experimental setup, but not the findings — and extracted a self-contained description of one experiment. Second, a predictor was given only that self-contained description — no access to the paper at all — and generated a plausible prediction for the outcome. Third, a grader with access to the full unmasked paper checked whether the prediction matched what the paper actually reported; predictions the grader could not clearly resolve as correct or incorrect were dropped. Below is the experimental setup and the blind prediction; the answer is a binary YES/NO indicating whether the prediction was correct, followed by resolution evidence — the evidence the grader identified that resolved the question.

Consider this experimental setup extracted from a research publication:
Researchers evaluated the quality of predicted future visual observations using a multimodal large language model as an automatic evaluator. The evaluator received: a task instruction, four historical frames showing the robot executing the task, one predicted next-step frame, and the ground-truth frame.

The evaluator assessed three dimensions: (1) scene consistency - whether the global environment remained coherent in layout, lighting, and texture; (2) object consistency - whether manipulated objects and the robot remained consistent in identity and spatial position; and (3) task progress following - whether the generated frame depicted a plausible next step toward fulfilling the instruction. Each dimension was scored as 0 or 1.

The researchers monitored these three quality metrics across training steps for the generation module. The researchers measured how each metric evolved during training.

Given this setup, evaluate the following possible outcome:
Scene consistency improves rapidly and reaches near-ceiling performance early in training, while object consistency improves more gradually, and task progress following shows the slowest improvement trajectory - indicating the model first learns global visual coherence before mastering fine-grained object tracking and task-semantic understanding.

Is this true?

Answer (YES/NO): NO